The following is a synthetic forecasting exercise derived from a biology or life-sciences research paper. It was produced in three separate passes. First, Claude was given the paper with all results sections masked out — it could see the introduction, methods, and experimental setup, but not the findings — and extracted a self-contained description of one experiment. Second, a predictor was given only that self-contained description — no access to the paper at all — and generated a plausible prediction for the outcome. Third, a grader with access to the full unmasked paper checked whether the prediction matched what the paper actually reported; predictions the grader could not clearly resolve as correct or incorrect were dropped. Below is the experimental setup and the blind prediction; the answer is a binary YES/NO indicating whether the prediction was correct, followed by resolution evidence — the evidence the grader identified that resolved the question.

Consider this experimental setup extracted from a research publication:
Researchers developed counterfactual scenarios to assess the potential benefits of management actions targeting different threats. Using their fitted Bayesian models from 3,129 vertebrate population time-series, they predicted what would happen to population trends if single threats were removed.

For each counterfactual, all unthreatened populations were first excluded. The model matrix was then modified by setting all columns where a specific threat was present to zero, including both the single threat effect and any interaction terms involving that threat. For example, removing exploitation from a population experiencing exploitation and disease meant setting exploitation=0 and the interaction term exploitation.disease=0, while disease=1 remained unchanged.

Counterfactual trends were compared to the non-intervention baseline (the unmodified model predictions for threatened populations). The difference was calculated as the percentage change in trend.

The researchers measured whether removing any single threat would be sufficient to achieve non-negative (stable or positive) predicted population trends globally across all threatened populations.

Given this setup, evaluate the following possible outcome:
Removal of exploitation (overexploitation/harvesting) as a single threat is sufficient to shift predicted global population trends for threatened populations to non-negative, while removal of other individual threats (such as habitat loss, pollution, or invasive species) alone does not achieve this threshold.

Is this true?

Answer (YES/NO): NO